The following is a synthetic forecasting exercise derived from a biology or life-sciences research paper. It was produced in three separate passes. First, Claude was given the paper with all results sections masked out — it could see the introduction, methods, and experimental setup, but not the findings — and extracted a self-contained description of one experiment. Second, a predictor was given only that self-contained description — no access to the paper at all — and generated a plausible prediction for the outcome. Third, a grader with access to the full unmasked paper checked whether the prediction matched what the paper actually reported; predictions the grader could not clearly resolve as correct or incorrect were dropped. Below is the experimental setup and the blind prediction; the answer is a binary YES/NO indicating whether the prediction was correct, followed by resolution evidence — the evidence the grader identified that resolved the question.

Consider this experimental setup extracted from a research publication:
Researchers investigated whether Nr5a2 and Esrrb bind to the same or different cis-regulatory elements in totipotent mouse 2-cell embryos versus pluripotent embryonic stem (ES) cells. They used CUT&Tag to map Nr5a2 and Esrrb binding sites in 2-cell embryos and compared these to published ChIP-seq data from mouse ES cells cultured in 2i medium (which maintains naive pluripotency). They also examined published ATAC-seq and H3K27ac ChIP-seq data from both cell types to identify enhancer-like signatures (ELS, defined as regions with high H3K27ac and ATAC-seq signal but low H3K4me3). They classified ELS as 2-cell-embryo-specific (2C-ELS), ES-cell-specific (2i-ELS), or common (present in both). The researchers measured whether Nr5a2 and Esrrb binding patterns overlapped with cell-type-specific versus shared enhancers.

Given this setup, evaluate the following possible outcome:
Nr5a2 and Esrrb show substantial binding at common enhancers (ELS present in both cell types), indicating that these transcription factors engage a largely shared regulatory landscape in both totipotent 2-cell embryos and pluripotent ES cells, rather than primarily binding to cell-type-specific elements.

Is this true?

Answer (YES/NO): NO